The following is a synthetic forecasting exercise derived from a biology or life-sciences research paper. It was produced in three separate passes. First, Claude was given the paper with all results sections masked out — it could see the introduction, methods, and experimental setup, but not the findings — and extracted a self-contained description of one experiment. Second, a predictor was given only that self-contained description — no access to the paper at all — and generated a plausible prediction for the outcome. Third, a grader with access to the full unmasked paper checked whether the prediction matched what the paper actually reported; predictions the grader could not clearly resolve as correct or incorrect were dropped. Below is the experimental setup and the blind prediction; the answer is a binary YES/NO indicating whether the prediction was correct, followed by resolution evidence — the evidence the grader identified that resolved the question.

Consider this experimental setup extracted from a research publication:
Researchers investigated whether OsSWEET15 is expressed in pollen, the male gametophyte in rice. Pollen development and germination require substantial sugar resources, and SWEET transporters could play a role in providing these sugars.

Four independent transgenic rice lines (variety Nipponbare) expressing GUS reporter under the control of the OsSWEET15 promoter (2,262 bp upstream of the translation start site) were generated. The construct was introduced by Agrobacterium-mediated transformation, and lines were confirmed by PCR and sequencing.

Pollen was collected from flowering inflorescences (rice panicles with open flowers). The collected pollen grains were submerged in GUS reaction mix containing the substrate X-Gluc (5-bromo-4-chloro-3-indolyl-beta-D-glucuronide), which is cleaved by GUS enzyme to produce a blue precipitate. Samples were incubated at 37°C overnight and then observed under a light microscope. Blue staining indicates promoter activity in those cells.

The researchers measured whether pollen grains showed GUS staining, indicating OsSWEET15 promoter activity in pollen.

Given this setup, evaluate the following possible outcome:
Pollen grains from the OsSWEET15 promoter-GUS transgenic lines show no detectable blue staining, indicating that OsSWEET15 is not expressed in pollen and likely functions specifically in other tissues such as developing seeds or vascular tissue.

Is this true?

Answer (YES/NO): NO